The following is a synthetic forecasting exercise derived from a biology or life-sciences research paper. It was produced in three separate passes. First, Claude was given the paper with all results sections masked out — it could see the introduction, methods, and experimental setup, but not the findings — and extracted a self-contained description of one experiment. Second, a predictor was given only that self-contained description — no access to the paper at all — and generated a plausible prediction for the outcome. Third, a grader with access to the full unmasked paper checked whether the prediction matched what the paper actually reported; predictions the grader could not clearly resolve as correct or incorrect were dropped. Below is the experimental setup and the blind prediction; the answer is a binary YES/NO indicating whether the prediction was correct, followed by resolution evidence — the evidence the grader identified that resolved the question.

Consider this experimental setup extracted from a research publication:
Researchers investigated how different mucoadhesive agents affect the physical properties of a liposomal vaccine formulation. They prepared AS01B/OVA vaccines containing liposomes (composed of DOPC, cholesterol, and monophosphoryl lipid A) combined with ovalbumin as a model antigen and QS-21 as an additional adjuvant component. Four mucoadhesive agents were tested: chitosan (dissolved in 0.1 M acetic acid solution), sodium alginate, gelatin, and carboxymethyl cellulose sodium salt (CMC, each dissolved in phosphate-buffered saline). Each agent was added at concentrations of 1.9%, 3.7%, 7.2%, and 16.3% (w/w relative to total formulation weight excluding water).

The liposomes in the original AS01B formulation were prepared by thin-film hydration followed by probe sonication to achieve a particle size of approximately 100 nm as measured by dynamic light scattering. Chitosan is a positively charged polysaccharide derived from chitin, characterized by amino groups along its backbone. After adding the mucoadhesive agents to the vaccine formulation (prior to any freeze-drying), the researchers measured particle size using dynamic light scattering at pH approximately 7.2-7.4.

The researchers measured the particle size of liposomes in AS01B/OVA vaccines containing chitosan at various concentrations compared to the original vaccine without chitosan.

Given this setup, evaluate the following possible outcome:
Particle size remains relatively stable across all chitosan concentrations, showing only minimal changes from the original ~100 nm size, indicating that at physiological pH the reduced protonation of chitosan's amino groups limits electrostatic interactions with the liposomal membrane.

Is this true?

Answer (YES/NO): NO